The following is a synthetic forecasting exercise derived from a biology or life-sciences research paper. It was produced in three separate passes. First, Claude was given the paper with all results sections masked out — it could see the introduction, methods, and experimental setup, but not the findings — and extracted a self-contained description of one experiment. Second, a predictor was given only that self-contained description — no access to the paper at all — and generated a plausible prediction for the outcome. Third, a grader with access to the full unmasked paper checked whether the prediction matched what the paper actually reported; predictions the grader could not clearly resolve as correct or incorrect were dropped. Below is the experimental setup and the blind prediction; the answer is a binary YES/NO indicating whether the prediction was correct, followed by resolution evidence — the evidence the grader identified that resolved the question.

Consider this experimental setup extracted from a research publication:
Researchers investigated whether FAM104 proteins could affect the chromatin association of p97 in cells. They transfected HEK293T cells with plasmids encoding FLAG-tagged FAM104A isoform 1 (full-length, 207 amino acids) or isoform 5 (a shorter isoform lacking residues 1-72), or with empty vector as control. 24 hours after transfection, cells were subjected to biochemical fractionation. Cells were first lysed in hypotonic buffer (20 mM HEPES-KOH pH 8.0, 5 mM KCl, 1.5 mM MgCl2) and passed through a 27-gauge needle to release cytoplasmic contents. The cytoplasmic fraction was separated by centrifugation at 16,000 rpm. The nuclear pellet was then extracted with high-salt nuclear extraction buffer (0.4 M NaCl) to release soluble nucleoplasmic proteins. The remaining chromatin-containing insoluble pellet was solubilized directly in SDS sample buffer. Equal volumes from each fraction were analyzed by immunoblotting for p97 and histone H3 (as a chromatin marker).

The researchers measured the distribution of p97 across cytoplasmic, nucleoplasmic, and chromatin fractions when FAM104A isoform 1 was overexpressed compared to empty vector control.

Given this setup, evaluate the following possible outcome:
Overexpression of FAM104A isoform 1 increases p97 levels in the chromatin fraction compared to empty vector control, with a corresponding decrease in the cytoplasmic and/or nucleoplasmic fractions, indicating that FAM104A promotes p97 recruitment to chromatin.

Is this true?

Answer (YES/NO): YES